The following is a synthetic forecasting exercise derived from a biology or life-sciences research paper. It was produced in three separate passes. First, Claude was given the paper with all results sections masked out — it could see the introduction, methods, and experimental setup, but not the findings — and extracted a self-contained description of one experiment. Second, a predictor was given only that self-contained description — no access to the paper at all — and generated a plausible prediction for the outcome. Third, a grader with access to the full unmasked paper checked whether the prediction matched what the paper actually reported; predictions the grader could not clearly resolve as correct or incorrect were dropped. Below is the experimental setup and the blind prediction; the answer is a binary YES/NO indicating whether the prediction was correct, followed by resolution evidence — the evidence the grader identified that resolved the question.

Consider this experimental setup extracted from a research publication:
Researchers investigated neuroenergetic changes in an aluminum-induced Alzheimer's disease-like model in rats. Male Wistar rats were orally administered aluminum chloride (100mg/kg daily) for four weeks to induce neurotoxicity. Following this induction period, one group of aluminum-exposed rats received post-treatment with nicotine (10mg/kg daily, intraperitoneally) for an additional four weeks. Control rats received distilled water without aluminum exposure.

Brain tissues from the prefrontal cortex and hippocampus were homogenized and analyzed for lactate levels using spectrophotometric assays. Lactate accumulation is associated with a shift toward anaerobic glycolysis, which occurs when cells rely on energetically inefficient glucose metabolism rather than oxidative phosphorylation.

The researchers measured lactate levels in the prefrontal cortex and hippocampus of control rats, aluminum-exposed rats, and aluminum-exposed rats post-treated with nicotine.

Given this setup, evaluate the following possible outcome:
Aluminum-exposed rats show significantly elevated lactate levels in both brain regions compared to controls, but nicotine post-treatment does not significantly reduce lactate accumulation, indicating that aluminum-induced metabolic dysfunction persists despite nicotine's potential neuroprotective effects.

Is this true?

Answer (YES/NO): YES